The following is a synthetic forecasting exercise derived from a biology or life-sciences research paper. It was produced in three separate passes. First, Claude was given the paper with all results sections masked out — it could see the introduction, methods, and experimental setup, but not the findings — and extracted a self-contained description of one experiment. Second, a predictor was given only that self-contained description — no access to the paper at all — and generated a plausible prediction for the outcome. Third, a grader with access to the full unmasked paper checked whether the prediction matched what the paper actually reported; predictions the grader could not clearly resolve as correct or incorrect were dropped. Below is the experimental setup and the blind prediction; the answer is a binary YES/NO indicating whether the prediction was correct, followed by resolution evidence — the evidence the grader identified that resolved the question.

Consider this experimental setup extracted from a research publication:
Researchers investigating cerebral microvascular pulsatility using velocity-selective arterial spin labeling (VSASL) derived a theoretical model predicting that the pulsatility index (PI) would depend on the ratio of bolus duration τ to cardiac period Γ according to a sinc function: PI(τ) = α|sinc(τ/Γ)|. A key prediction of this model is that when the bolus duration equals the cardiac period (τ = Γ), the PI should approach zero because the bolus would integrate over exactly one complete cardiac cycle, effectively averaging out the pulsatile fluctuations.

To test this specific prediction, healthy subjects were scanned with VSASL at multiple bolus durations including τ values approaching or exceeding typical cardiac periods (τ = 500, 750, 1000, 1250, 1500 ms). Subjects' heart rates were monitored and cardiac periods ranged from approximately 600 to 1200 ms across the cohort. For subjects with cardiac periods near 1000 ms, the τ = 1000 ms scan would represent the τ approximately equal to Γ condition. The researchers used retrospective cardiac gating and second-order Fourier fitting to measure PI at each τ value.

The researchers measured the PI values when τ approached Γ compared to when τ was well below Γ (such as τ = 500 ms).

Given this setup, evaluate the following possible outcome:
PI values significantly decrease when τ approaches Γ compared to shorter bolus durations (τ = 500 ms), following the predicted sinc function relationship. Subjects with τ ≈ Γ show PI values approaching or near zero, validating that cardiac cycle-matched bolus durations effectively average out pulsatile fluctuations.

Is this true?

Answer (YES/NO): YES